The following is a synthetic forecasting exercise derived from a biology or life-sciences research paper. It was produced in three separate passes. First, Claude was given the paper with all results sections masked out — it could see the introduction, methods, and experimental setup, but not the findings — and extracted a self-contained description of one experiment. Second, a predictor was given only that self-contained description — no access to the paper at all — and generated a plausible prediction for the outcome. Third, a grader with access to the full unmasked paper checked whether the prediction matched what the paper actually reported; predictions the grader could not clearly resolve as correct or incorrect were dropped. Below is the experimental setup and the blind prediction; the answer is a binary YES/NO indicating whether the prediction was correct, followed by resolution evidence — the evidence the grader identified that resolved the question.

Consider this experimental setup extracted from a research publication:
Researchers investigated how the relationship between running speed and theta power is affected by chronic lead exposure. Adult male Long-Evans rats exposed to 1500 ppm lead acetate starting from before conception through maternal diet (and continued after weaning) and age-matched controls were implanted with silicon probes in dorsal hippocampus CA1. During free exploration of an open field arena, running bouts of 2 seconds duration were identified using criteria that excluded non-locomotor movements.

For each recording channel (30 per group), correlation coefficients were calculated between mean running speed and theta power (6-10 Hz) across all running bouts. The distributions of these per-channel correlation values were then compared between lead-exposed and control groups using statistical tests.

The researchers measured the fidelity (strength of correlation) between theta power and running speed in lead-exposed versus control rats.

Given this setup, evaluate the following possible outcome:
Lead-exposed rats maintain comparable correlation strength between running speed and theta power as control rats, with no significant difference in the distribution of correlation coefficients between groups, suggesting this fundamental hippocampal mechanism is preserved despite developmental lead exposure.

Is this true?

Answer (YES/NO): NO